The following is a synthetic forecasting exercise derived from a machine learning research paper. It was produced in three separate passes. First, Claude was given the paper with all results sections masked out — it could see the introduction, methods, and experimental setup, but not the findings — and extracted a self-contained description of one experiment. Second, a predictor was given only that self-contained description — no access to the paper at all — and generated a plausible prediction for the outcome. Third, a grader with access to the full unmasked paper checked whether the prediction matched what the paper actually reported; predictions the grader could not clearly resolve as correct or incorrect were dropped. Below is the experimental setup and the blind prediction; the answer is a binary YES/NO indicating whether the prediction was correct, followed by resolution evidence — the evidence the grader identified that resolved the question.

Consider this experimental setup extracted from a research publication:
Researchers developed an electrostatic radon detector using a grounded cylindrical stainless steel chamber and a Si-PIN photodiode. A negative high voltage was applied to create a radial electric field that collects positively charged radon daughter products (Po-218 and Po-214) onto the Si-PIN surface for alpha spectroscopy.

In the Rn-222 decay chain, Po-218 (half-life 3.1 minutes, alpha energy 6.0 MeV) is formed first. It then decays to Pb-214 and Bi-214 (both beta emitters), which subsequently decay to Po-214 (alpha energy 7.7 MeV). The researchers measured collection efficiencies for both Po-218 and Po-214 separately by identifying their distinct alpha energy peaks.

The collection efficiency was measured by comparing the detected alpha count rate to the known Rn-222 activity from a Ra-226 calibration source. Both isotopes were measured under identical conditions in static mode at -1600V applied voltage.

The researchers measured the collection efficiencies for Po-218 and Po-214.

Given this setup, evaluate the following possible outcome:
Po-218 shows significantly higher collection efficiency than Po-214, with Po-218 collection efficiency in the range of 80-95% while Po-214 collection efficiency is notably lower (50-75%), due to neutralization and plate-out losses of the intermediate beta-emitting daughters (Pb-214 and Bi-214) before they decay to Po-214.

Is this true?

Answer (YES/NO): NO